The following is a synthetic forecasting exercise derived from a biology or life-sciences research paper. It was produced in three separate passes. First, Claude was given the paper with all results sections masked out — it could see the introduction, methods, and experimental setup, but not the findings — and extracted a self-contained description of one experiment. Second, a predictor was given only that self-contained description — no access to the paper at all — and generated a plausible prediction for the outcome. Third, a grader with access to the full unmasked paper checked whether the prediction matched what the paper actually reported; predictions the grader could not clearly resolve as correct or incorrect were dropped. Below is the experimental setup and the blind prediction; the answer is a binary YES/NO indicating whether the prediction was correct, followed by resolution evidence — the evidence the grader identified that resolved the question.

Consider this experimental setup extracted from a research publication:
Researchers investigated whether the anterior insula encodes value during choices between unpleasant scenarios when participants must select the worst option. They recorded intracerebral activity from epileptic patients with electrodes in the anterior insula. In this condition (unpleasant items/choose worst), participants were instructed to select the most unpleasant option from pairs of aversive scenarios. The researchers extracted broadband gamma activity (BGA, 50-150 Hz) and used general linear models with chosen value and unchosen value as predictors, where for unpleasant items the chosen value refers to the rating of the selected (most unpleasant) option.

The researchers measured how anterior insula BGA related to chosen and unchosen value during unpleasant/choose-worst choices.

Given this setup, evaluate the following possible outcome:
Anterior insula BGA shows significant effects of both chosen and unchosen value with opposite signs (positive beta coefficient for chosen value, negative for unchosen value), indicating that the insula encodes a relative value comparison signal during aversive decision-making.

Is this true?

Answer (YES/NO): NO